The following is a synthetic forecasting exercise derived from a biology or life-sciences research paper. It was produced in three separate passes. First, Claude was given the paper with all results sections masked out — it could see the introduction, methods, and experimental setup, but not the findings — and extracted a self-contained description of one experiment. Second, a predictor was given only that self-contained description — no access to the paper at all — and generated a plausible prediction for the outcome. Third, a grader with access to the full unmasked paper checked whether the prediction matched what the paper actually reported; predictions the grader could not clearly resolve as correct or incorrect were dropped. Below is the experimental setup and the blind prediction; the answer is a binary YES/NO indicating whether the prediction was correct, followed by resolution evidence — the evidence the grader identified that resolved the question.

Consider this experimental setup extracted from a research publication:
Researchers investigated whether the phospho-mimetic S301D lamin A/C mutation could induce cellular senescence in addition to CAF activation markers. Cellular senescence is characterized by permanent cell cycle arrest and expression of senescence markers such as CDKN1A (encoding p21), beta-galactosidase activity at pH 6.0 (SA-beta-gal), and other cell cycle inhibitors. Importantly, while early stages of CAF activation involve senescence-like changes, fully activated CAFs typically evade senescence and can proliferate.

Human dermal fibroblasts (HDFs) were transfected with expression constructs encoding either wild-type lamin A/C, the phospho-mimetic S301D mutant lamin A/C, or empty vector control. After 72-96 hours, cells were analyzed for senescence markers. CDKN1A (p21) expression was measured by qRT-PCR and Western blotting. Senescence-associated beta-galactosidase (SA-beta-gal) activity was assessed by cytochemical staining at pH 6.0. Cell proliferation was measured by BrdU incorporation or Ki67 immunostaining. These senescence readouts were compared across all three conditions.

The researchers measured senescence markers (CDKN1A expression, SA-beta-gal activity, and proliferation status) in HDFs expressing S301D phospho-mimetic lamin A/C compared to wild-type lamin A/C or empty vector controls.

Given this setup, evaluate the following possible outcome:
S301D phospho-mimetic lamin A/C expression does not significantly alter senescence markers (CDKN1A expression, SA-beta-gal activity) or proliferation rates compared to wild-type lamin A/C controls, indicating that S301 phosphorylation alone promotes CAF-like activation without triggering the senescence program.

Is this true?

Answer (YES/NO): YES